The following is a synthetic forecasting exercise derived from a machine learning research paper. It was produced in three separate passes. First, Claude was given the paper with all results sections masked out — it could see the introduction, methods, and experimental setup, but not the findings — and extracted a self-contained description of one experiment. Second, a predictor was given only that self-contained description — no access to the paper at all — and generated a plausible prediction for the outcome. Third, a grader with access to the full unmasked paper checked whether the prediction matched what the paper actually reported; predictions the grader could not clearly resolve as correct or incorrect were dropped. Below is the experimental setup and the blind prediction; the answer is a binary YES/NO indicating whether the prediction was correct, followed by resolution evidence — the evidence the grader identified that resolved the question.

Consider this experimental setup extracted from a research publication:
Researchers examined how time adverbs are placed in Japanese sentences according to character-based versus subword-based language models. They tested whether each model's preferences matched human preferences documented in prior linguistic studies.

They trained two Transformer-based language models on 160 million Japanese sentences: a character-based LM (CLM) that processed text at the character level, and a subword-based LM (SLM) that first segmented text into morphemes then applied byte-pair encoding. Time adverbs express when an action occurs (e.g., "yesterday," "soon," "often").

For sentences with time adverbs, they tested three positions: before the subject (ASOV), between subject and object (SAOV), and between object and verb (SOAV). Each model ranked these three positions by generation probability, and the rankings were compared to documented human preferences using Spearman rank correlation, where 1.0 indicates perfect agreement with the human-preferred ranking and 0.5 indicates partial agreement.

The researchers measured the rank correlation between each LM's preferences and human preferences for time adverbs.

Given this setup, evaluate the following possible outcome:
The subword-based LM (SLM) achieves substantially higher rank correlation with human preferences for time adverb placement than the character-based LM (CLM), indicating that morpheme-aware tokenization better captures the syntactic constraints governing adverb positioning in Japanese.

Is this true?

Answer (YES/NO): NO